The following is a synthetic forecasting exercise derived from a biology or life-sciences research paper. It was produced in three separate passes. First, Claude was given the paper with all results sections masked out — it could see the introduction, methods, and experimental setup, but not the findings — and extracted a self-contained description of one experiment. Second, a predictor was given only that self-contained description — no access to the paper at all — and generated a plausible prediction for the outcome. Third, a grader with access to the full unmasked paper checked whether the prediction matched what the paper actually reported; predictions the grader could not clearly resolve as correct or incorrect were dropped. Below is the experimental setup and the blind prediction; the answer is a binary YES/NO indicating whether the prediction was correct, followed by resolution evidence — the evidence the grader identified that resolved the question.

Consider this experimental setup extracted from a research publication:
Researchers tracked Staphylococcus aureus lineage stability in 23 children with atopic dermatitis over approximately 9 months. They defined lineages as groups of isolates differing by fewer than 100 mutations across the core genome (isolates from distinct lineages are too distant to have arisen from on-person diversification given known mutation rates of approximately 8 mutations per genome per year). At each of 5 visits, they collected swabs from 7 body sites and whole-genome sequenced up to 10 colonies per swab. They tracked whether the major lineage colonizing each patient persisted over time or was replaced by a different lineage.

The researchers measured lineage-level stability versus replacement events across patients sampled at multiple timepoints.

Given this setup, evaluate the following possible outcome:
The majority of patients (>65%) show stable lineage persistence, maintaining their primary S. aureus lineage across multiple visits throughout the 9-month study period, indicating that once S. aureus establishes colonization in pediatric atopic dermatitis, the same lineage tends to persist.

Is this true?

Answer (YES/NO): YES